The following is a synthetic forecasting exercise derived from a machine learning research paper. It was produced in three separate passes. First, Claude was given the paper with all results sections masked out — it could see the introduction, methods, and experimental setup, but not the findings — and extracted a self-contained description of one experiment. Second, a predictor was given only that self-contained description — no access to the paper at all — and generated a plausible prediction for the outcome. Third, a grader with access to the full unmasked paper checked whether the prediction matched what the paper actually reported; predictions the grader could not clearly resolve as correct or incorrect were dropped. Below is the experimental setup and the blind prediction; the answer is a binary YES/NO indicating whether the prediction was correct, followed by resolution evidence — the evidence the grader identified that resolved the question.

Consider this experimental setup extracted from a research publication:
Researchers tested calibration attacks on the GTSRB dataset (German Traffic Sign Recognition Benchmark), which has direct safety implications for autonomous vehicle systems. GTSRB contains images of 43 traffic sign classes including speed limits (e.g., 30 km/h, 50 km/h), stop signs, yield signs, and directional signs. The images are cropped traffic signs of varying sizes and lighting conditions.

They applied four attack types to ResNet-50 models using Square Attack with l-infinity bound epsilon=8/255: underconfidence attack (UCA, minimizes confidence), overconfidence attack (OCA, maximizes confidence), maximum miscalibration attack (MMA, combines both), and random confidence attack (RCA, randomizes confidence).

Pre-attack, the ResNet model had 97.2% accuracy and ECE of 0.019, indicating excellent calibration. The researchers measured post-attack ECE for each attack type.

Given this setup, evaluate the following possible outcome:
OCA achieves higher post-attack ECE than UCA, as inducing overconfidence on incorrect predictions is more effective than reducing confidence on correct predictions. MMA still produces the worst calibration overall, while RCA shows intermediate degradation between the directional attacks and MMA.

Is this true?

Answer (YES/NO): NO